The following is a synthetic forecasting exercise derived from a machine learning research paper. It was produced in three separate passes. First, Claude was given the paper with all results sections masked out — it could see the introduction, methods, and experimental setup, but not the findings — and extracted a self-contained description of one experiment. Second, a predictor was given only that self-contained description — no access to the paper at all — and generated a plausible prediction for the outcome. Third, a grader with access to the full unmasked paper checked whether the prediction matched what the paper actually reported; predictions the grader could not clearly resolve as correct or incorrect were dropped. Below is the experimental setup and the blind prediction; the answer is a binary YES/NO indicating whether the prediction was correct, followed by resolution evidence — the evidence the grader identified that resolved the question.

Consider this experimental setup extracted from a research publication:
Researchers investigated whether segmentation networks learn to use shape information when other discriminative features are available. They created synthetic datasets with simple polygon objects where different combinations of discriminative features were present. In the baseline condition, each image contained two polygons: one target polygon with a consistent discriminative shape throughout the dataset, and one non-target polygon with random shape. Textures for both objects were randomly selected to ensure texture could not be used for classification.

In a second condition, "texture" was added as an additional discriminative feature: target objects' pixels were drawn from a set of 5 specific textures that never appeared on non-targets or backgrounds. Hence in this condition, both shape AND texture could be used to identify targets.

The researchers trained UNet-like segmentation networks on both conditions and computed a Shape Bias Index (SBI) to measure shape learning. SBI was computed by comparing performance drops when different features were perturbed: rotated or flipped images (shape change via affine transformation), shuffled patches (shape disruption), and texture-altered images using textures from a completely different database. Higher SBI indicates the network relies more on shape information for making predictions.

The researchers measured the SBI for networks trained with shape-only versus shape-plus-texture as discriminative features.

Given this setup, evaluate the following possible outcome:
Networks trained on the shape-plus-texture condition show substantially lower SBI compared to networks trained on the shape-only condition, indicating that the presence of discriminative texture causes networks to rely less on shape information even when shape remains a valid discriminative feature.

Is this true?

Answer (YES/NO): YES